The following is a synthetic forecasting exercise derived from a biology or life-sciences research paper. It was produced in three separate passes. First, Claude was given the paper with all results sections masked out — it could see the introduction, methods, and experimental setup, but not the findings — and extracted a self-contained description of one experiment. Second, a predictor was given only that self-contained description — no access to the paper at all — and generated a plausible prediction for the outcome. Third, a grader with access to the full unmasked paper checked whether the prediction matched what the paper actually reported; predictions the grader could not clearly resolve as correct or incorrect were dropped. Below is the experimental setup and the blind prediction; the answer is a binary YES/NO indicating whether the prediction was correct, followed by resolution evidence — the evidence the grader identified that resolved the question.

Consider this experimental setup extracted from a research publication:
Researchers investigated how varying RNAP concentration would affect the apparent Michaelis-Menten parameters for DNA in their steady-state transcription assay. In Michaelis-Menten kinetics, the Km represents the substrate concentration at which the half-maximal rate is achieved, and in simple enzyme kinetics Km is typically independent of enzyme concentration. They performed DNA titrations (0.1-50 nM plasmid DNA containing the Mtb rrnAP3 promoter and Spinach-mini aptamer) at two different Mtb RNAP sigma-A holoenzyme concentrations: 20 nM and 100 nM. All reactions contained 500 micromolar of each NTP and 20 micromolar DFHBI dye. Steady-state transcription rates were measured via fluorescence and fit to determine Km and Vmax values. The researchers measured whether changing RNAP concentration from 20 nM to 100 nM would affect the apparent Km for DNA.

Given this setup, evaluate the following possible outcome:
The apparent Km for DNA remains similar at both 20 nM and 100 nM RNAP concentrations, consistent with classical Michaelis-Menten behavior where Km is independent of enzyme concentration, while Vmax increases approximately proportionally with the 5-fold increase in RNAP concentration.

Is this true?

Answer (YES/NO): NO